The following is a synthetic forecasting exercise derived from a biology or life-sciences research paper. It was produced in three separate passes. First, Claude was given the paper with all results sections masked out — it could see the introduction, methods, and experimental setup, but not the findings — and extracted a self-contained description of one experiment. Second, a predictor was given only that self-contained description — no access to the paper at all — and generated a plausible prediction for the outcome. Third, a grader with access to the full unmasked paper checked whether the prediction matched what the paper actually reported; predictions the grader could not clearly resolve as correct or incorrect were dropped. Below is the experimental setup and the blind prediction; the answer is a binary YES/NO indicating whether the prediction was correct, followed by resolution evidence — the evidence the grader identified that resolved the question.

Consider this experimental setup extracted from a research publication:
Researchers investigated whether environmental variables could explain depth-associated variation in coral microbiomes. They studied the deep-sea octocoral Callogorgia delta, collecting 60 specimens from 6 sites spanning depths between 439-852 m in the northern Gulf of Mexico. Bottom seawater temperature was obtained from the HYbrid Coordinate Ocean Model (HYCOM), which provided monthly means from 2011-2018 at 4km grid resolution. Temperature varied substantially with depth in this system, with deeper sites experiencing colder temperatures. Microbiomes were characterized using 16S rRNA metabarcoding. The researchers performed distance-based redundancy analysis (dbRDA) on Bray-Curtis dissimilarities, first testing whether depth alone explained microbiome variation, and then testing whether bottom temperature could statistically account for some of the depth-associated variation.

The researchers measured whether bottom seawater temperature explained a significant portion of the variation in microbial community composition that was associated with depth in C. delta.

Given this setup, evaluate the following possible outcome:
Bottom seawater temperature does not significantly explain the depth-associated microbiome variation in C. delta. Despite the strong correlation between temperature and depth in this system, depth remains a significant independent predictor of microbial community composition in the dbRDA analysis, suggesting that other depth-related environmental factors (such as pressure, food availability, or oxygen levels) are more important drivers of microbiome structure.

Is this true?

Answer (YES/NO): NO